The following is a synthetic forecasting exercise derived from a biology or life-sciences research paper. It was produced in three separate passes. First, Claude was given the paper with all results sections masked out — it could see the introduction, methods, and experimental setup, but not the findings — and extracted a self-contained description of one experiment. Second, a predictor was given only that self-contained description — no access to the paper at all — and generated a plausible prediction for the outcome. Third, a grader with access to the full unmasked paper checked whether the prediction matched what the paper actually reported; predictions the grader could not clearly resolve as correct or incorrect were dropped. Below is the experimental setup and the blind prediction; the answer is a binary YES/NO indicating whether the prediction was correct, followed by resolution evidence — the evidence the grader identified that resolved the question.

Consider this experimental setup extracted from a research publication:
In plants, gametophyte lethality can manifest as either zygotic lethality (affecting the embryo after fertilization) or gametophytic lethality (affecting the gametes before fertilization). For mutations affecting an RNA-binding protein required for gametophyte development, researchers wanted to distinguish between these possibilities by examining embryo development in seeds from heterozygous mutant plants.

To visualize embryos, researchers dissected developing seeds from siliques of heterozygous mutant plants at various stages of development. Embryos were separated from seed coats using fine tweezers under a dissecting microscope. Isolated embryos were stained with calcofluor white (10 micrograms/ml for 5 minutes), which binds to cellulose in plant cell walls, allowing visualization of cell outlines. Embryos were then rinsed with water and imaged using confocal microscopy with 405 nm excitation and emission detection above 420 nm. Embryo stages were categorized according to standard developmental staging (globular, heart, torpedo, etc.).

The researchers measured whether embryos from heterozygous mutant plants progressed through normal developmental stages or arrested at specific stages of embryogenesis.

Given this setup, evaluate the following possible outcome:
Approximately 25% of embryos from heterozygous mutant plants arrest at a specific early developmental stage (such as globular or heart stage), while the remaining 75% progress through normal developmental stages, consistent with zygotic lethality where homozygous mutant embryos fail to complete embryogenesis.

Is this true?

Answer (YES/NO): NO